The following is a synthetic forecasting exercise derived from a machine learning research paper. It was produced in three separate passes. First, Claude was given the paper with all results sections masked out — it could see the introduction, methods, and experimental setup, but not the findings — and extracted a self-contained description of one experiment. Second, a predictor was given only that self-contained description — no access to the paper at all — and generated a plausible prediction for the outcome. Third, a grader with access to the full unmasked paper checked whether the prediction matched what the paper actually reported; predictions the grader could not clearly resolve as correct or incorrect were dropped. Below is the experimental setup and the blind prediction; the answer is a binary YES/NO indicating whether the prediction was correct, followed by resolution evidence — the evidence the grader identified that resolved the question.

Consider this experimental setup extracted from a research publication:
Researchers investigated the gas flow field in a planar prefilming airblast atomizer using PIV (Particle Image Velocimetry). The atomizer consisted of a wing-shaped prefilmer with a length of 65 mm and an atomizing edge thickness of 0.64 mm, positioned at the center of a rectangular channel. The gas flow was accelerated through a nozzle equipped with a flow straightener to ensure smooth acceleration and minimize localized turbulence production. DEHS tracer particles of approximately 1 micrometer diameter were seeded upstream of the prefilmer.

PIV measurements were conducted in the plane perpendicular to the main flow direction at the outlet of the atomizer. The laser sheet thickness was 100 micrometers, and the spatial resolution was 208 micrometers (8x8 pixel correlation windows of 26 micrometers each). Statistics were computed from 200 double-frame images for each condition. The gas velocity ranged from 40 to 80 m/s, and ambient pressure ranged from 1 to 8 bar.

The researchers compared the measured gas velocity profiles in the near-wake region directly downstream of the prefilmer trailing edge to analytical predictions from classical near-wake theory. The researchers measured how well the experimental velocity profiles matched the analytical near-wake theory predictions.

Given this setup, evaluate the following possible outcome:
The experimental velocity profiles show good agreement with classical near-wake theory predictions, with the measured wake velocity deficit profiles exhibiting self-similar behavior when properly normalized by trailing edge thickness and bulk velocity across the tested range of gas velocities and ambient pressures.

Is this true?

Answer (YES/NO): NO